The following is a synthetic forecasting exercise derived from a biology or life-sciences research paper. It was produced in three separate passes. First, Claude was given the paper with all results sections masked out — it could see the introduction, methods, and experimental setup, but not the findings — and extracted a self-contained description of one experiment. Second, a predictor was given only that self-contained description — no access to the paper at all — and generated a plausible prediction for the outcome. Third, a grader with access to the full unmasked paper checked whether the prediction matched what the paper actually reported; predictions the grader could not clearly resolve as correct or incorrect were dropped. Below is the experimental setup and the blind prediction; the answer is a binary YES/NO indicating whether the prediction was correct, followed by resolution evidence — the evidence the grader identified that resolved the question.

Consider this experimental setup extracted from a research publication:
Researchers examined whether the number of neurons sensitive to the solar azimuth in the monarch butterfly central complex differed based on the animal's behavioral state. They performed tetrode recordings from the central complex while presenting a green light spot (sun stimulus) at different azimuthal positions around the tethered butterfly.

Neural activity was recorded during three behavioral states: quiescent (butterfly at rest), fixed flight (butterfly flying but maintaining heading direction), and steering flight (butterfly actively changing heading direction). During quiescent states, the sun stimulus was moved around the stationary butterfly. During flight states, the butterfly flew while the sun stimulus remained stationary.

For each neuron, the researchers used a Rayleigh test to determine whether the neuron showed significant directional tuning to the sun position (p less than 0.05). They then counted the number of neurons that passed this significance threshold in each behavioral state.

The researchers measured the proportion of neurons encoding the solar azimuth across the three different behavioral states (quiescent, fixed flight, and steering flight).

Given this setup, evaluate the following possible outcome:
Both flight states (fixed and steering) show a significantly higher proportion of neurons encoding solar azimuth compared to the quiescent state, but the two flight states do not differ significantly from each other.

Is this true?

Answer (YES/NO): NO